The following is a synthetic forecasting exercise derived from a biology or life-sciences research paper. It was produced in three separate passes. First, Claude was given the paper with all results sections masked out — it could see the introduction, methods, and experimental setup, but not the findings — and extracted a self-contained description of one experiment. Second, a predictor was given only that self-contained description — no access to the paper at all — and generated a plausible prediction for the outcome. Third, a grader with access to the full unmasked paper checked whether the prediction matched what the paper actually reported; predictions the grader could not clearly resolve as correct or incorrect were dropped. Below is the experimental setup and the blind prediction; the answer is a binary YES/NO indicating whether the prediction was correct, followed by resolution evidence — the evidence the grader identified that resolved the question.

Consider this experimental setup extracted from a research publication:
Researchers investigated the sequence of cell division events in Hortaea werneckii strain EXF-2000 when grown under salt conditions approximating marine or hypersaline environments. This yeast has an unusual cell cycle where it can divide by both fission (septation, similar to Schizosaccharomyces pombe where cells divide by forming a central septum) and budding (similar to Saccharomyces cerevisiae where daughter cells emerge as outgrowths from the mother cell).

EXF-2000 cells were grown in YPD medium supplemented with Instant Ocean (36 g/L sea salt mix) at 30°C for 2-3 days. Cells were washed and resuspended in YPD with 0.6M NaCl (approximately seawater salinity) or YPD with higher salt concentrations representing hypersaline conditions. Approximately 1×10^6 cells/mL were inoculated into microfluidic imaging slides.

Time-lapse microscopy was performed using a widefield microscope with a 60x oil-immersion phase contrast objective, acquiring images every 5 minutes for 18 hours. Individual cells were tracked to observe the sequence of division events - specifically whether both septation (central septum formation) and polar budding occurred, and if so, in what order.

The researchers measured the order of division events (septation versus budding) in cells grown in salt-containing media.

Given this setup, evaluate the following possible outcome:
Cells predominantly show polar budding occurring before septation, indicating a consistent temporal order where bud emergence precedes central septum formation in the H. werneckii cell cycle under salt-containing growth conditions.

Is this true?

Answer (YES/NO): NO